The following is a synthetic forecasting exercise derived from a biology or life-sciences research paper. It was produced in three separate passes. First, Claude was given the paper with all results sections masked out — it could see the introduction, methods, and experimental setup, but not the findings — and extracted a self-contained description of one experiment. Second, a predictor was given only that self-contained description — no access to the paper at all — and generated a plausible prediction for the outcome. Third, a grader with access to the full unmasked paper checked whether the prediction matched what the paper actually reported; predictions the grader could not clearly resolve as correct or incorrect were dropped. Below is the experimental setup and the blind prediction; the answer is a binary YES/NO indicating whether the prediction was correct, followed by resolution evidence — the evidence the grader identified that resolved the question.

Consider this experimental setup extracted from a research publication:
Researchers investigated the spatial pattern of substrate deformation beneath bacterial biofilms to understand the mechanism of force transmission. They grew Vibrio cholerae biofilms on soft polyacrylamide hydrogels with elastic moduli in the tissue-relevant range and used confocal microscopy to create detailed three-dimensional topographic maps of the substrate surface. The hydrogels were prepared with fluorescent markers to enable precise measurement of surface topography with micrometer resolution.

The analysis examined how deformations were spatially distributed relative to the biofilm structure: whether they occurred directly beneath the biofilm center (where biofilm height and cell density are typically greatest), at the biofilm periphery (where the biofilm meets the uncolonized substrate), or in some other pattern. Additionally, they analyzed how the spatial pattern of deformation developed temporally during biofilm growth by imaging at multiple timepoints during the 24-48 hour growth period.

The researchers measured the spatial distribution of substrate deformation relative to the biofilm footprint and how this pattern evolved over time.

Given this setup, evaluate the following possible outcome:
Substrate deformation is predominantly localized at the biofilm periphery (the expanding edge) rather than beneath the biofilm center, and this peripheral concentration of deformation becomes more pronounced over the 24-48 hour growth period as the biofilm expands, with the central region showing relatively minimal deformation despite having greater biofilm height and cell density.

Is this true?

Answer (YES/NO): NO